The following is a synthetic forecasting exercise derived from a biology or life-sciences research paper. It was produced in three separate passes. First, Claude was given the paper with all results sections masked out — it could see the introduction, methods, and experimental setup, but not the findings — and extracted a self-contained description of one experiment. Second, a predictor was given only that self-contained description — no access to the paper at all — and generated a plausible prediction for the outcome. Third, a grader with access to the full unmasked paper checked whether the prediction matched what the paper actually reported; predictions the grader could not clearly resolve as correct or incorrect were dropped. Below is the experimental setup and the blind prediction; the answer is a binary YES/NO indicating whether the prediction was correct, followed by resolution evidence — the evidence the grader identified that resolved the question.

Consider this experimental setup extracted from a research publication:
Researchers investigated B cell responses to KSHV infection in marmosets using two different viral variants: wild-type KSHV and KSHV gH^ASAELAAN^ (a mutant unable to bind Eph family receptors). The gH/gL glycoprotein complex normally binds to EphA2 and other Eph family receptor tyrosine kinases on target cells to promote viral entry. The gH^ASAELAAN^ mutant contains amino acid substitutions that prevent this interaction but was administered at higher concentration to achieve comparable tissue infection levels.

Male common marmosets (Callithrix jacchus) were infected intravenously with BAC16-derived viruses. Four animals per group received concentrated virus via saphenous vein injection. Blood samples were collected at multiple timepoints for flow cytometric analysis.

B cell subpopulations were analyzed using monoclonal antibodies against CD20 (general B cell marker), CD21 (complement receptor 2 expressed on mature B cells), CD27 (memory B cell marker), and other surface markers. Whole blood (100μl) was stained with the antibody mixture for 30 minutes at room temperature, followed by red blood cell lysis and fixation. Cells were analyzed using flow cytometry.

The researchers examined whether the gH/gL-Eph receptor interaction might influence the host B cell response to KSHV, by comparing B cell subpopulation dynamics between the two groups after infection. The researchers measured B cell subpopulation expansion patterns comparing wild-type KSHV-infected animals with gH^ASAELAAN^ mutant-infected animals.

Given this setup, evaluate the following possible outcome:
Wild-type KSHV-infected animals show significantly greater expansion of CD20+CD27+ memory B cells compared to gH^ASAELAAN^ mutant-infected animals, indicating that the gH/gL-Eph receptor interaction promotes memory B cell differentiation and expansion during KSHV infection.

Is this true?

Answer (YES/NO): NO